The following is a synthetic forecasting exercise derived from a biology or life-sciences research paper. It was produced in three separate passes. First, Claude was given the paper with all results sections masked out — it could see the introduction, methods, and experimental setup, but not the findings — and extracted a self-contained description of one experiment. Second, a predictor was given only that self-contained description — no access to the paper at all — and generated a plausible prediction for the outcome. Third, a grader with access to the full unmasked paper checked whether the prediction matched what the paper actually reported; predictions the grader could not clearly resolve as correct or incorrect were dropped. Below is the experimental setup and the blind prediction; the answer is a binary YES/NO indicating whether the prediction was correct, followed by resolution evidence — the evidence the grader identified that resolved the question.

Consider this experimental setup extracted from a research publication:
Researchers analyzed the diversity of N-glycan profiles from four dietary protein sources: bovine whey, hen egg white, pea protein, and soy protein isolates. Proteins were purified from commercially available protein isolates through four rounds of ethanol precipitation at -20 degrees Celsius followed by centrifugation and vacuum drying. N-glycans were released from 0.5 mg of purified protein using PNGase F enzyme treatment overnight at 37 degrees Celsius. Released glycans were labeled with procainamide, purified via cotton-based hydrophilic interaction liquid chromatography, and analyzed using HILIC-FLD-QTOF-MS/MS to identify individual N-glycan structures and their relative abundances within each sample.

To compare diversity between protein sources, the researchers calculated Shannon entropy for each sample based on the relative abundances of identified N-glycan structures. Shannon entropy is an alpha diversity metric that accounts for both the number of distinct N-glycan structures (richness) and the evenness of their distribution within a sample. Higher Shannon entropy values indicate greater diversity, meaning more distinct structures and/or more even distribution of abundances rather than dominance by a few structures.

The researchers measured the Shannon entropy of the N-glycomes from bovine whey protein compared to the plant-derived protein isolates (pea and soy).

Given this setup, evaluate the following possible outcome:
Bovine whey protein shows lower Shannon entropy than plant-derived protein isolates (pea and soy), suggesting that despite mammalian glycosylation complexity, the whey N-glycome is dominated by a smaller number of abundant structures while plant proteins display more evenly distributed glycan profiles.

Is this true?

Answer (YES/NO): NO